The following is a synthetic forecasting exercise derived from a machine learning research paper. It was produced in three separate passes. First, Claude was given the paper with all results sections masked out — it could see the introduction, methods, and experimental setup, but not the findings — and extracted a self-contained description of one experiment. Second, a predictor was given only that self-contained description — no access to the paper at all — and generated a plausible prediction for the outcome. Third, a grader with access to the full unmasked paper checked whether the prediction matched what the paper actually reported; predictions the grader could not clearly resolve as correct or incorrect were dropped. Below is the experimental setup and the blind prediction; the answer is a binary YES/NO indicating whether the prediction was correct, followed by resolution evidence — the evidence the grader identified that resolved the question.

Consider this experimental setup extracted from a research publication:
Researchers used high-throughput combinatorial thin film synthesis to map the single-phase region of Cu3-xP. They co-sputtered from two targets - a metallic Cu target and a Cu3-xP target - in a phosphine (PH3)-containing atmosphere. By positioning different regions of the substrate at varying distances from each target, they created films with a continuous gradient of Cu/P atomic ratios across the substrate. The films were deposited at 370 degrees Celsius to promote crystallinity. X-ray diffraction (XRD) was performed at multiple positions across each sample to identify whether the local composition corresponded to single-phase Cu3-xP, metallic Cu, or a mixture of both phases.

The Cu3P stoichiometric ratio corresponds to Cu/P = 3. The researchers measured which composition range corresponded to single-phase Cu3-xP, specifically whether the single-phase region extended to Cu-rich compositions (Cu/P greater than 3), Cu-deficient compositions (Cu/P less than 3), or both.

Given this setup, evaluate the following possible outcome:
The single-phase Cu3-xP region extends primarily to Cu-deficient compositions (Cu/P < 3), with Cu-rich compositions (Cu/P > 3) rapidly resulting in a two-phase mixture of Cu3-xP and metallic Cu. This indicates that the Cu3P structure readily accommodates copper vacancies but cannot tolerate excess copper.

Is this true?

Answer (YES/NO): YES